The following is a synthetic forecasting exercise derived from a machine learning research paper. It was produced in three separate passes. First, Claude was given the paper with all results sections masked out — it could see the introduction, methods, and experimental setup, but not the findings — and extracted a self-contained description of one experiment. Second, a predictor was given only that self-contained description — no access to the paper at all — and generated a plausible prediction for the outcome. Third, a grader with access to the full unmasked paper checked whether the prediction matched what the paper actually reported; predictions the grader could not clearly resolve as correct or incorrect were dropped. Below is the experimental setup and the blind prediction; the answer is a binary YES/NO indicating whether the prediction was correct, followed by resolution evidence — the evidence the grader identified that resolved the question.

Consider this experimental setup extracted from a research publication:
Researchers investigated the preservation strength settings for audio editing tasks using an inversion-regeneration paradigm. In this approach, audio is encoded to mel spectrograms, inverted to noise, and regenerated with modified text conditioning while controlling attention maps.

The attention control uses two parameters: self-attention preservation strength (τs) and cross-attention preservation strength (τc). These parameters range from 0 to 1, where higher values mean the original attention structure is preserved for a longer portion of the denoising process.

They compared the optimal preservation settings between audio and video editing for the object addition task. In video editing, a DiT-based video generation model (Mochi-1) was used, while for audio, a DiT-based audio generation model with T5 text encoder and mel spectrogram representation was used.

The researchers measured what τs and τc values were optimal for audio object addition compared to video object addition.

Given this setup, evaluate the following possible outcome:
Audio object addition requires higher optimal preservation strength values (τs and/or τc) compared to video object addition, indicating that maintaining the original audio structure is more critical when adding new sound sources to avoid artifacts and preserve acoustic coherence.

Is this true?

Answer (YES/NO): YES